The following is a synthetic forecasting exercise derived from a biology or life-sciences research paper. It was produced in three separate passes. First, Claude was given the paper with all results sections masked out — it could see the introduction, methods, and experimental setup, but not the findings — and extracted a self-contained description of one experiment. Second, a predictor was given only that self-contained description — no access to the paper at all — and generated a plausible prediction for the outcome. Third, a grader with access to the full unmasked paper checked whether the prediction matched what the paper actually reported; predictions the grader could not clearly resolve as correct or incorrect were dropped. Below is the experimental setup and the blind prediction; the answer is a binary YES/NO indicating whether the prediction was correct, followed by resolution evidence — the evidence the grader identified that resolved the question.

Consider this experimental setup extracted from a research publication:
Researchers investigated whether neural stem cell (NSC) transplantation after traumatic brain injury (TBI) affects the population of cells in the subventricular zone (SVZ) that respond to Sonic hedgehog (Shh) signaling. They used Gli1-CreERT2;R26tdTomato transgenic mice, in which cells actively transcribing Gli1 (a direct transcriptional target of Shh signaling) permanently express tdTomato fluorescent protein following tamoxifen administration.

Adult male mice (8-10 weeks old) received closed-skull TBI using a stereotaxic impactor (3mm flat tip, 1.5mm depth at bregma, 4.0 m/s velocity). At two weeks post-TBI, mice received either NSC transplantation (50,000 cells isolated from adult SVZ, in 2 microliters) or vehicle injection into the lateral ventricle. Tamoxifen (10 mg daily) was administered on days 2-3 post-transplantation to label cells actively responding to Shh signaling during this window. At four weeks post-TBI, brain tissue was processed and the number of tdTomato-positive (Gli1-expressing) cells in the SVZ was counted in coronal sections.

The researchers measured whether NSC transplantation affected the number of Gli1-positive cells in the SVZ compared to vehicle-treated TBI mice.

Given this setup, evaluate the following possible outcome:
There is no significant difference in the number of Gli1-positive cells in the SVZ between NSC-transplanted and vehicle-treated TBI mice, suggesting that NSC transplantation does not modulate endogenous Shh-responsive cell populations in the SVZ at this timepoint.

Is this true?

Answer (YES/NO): YES